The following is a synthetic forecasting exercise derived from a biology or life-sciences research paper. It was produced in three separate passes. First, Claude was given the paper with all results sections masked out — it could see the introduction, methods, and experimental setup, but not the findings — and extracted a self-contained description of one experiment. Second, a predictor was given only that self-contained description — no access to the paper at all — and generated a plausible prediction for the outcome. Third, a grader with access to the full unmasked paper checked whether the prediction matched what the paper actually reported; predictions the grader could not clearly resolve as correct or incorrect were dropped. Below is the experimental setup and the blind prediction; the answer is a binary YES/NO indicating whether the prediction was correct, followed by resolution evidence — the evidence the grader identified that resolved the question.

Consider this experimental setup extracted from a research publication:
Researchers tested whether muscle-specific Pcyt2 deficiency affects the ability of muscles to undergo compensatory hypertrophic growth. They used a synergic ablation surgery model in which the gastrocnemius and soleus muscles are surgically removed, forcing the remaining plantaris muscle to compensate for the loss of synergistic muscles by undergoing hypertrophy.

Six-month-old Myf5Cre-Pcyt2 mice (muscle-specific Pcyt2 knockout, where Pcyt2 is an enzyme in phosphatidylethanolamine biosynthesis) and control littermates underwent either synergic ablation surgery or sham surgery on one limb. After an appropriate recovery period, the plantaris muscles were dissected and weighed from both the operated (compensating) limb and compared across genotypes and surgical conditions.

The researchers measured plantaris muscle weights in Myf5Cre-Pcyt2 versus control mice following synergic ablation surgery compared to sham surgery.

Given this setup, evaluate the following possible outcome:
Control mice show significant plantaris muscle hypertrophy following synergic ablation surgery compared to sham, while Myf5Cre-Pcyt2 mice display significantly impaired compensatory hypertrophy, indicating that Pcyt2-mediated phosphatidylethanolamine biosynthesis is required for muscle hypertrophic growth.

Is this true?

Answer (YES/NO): YES